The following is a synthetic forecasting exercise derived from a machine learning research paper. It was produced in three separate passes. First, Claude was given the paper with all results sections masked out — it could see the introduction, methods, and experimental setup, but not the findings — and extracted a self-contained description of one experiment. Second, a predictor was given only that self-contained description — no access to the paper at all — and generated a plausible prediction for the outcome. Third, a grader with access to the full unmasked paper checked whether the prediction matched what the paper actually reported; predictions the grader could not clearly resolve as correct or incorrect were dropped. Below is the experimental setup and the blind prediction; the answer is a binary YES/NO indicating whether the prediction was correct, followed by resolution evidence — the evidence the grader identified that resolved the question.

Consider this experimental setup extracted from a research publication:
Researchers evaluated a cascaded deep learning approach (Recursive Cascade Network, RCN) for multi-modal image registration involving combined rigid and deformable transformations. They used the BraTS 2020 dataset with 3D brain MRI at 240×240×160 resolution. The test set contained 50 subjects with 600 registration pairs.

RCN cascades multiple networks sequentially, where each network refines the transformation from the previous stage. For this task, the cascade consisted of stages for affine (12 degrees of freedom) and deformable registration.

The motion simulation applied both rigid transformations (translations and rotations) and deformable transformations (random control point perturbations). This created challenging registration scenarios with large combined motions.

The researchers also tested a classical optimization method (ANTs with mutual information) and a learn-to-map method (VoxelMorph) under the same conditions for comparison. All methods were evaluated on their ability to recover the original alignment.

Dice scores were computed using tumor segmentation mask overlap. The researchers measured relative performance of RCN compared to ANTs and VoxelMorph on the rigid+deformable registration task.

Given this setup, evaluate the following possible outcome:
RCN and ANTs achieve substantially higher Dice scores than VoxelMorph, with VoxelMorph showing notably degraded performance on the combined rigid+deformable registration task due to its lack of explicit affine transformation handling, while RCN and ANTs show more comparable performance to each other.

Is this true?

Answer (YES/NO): NO